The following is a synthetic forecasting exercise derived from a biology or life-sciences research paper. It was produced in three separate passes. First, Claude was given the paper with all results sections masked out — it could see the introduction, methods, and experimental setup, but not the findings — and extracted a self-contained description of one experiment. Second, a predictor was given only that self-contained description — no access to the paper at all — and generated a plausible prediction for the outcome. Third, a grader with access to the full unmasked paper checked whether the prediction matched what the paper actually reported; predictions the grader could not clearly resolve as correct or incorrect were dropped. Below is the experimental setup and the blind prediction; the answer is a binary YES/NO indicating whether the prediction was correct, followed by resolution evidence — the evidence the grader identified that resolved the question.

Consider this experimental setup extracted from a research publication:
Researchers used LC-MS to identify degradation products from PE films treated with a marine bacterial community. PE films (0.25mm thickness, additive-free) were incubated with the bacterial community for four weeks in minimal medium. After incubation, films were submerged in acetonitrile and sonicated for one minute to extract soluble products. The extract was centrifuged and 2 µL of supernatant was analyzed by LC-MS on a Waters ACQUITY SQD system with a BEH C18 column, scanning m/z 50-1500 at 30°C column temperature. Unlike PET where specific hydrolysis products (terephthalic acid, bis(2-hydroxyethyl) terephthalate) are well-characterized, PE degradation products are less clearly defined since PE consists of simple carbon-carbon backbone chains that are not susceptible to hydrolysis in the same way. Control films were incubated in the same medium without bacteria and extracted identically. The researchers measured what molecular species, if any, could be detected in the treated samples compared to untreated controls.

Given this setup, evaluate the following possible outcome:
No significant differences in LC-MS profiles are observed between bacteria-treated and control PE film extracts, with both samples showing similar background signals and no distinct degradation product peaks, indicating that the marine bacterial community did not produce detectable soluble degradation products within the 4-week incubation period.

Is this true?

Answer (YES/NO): NO